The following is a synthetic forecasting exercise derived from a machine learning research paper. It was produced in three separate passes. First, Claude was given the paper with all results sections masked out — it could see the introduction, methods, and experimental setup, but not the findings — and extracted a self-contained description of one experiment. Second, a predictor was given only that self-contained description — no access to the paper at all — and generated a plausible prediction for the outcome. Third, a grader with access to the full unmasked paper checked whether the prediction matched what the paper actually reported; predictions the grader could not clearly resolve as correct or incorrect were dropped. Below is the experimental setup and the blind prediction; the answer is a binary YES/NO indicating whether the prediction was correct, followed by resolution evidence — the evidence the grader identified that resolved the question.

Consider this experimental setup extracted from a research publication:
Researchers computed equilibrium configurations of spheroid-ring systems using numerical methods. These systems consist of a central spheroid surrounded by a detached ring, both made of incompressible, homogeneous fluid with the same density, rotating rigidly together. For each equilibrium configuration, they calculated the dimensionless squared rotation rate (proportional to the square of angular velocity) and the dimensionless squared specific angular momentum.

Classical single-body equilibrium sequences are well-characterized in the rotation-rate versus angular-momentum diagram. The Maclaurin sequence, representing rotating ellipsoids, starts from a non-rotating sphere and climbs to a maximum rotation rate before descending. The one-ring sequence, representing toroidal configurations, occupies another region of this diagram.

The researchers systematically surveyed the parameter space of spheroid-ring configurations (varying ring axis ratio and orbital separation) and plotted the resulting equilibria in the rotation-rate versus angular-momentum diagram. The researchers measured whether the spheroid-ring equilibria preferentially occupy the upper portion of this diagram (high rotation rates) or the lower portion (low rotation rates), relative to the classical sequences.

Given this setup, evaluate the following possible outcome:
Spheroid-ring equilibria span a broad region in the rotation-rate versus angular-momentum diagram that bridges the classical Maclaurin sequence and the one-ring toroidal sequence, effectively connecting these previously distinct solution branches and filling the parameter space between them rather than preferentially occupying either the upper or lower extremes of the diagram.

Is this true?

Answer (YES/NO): NO